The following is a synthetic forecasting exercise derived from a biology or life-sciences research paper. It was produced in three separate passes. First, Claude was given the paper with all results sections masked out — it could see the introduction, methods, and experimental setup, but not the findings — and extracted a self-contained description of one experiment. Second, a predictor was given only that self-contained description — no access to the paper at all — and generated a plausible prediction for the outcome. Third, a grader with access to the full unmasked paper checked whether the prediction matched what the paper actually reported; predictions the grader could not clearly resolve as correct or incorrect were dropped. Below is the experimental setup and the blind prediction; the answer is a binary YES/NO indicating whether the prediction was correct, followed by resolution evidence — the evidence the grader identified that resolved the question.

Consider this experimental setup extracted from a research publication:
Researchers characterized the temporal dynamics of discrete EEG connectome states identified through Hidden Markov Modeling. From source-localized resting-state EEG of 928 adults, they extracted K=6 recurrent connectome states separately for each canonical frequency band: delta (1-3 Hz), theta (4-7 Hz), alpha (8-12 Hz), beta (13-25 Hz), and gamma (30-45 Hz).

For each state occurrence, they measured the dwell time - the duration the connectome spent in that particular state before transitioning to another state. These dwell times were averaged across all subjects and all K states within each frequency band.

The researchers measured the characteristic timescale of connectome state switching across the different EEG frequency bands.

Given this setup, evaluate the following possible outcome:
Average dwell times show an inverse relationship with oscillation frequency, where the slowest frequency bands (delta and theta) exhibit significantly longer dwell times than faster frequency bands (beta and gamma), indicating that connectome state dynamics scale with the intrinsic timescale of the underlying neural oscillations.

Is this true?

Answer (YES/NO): NO